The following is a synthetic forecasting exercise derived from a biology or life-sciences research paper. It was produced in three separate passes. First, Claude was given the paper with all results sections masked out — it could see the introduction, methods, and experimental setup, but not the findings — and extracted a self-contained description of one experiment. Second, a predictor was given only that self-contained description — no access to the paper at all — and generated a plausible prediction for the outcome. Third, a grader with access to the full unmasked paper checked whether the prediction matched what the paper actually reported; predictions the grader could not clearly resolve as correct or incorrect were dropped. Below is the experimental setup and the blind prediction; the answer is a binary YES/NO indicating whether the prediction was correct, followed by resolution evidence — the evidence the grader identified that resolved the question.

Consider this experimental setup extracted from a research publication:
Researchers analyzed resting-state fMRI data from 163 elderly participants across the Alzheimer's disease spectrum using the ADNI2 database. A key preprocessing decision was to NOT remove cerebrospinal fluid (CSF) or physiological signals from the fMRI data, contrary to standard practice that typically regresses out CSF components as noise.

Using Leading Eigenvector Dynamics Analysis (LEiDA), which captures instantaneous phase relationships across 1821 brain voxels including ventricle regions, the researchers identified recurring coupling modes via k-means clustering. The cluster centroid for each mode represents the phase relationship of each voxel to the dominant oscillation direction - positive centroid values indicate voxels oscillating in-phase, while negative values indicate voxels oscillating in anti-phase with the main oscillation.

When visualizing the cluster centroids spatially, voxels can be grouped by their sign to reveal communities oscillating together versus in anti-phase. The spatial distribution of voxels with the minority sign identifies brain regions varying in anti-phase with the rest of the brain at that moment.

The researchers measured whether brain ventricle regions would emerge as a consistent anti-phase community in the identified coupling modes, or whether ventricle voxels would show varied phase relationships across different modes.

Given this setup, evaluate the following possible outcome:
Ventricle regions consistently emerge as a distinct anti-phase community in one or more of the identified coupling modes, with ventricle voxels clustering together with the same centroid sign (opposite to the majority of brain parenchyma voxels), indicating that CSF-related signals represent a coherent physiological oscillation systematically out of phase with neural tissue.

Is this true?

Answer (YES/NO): YES